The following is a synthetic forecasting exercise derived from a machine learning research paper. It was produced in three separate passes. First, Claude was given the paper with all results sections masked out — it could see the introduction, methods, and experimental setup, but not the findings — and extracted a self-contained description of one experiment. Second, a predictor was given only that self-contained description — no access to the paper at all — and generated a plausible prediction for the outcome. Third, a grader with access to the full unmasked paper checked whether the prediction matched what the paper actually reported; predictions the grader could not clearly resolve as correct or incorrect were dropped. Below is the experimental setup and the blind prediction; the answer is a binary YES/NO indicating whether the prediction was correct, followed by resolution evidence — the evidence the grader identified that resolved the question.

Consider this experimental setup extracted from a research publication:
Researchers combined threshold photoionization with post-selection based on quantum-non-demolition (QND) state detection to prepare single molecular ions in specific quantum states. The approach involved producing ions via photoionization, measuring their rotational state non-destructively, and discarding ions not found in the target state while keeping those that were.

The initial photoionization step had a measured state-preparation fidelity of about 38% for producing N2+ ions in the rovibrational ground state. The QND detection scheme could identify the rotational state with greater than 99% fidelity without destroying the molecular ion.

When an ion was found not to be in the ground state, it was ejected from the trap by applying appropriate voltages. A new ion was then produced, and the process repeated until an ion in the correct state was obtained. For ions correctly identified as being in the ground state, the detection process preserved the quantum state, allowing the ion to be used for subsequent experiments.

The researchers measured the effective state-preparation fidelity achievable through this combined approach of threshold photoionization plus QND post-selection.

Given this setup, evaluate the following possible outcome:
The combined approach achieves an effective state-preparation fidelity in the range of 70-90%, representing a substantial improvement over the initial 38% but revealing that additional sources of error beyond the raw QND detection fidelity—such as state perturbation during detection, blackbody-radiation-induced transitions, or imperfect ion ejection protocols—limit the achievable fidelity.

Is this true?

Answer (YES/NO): NO